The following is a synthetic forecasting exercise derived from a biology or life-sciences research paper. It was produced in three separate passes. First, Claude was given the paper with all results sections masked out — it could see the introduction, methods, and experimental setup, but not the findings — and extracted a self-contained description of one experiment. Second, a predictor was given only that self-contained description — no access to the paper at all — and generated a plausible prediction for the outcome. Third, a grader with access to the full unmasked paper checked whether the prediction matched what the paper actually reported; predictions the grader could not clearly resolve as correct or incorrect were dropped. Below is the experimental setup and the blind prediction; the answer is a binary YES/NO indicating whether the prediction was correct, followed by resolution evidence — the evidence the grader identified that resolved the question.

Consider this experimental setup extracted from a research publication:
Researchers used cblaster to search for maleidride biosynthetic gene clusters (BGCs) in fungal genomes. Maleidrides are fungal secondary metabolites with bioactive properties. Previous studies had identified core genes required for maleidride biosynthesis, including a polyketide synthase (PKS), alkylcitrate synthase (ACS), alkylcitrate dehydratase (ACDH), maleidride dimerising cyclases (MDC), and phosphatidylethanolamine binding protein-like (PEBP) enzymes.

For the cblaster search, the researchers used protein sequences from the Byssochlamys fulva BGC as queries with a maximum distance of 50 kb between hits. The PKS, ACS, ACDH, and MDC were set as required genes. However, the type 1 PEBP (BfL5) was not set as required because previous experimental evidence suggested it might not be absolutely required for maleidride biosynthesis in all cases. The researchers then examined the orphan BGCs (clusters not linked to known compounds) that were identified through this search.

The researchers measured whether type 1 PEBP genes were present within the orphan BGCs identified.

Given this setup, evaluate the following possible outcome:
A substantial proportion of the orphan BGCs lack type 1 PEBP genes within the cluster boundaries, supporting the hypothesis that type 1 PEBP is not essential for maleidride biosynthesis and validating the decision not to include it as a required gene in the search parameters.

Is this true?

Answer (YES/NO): NO